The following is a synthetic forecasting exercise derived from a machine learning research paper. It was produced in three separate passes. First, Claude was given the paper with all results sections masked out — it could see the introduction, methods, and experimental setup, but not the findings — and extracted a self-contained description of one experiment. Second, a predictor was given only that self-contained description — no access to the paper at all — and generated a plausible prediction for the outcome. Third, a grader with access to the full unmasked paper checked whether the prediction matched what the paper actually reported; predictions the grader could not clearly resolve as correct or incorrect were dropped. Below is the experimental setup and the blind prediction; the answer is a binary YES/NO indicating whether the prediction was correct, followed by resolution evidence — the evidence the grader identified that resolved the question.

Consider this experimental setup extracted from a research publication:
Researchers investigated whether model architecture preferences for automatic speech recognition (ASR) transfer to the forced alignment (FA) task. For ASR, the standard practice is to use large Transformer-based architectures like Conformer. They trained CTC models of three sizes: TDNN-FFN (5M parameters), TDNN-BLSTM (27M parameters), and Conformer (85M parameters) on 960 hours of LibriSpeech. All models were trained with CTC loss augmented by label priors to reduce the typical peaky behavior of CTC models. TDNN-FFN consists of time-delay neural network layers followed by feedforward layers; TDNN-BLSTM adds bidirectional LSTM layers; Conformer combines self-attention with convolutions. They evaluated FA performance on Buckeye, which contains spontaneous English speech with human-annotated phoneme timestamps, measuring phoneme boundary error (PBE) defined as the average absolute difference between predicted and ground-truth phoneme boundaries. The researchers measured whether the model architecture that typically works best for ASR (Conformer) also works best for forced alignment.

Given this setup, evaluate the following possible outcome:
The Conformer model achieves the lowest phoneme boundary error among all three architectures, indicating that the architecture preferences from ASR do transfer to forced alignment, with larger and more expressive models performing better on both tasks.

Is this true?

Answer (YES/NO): NO